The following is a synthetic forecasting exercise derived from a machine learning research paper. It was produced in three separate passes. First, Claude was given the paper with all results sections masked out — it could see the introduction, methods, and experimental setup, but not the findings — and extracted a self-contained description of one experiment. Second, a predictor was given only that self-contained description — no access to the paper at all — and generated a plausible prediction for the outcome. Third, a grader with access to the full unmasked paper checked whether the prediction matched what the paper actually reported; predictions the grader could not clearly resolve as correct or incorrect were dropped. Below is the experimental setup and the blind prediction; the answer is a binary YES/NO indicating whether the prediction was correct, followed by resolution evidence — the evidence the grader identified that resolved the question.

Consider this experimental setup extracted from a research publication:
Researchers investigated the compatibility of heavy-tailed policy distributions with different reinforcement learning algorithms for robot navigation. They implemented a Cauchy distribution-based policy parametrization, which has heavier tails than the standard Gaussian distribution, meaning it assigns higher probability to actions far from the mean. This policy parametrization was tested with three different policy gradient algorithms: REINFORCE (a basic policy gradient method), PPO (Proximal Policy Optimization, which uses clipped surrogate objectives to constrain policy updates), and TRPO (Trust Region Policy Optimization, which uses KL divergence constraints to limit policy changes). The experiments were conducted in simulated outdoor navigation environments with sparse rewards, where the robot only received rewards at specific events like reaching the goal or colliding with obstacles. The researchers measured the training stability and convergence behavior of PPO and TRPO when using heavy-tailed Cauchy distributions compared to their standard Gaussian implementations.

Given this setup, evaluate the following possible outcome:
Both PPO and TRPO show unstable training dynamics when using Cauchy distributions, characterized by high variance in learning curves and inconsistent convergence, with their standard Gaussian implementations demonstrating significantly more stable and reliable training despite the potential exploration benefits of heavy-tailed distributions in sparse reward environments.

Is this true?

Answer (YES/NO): YES